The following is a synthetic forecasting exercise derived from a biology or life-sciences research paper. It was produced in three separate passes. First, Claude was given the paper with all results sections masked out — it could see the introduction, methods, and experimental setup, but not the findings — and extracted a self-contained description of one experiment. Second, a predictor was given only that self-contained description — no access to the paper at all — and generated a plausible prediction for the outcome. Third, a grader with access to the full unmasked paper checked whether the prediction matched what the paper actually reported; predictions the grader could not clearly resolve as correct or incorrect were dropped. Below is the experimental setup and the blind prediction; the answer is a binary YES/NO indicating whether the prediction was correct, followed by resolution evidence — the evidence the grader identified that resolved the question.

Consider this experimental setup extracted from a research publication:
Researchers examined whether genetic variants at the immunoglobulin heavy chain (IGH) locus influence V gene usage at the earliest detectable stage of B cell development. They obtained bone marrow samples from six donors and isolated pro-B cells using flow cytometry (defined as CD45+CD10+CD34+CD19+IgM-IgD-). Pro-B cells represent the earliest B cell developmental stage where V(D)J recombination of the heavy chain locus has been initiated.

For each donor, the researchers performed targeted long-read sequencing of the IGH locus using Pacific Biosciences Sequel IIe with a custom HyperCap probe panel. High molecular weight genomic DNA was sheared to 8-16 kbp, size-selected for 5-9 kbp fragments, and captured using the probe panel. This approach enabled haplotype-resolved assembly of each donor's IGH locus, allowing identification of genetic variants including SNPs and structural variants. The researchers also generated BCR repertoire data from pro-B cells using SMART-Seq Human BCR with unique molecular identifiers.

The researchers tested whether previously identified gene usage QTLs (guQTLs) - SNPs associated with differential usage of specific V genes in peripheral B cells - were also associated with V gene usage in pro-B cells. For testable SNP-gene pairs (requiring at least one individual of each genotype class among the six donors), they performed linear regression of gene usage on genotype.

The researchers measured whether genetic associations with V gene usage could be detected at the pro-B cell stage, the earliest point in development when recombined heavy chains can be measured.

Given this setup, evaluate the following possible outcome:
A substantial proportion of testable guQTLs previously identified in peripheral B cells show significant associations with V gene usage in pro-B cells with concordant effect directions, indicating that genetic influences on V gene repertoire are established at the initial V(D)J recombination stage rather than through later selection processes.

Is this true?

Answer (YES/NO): YES